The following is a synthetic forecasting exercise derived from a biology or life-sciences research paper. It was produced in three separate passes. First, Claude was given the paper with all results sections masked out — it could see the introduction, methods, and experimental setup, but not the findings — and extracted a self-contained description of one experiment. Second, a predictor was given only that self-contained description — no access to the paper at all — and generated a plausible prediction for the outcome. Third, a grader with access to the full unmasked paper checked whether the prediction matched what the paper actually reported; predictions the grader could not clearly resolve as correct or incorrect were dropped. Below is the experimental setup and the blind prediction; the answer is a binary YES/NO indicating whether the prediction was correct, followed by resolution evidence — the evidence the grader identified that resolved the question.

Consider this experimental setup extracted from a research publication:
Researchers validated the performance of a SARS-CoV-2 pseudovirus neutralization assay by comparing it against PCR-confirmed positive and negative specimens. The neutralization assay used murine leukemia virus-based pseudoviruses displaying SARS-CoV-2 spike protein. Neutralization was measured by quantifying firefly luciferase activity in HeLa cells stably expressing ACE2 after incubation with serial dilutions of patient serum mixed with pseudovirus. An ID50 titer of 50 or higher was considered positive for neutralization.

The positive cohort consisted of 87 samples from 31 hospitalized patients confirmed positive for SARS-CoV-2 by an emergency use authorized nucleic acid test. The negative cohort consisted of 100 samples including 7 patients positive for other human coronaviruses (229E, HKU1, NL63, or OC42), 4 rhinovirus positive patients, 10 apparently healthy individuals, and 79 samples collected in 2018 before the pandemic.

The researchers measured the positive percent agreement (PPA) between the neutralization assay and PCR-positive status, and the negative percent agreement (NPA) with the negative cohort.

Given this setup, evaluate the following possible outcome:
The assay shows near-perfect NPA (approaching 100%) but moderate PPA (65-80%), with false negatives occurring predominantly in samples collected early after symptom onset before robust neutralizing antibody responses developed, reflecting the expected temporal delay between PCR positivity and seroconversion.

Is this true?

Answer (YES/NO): NO